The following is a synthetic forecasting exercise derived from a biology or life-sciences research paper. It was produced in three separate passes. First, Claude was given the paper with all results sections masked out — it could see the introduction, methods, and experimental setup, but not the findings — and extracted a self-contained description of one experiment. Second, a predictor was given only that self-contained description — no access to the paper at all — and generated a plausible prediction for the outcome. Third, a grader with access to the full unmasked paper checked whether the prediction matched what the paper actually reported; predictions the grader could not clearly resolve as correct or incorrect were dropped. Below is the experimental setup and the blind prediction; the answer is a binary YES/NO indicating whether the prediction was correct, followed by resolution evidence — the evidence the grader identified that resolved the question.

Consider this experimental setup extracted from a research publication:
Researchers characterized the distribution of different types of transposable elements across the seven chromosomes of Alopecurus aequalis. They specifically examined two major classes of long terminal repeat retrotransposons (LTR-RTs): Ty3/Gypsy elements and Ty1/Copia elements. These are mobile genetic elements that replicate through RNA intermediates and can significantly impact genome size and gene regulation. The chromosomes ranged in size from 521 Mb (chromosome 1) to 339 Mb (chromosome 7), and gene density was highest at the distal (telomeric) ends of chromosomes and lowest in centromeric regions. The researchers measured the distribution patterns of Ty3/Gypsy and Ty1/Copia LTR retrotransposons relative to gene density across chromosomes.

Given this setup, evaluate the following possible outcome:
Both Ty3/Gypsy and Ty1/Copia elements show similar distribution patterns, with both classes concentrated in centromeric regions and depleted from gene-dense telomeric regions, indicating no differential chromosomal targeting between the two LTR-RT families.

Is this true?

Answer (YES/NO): NO